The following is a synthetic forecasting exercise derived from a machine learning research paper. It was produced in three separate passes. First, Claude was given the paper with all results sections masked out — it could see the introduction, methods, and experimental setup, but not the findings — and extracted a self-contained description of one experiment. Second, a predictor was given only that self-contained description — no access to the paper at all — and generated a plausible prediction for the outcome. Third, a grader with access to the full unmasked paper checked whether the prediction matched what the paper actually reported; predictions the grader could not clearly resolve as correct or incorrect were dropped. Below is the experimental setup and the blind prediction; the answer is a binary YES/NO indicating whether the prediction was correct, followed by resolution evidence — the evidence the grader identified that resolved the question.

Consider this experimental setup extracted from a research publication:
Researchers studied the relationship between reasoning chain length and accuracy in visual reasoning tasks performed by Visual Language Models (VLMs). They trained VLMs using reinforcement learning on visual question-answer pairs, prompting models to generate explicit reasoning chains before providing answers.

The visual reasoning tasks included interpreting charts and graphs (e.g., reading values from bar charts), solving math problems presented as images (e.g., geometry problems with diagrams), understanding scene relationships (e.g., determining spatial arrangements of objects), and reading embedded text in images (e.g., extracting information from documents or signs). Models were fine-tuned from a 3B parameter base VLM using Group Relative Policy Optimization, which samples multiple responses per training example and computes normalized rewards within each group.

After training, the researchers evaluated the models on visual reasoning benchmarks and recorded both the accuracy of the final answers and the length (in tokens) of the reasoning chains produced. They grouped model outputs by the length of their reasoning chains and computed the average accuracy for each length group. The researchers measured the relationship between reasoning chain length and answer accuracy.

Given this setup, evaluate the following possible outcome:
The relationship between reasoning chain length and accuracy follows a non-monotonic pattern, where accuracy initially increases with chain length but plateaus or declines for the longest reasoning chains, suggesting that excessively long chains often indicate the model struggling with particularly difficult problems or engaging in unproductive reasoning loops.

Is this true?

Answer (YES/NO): NO